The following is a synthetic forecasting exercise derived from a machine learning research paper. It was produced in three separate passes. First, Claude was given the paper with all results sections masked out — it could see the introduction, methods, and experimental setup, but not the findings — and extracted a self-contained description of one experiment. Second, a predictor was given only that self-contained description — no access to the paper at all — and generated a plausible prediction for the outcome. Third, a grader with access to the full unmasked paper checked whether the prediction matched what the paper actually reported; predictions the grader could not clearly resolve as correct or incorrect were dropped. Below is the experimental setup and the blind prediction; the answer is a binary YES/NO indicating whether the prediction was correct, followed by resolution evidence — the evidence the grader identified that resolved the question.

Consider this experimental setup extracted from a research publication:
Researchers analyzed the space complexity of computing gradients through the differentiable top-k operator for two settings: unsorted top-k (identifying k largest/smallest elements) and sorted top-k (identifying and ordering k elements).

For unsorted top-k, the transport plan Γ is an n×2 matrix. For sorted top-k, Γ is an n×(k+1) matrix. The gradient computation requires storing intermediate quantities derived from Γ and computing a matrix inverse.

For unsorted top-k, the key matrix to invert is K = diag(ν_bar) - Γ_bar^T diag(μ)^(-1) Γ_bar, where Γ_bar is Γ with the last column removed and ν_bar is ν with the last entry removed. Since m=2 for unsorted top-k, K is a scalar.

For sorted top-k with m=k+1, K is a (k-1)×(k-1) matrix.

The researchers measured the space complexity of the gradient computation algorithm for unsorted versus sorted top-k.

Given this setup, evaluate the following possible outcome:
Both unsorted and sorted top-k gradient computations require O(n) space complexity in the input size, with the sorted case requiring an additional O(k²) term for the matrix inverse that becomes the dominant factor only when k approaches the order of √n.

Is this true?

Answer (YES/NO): NO